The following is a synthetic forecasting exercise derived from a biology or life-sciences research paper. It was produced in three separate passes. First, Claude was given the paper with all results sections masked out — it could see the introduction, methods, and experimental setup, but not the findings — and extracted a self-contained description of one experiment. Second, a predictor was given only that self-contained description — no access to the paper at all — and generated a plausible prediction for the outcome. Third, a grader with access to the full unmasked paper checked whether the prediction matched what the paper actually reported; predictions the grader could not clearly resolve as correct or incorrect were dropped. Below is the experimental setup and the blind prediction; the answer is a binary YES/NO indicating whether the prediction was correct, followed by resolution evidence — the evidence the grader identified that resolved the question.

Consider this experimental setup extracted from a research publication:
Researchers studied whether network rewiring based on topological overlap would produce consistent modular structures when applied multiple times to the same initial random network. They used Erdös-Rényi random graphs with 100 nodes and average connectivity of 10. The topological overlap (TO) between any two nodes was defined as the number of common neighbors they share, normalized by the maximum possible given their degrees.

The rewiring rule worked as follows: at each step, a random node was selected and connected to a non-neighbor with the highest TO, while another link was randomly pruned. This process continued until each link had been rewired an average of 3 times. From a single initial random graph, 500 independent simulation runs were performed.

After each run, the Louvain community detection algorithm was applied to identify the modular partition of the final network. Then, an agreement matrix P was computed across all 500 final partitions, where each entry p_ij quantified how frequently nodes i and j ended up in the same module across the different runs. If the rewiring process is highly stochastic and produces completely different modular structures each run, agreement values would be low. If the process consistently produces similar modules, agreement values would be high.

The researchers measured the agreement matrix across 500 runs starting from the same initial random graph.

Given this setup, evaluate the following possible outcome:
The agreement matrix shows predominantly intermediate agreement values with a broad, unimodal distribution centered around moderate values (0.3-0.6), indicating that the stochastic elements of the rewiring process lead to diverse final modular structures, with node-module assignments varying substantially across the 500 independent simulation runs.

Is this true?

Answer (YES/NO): NO